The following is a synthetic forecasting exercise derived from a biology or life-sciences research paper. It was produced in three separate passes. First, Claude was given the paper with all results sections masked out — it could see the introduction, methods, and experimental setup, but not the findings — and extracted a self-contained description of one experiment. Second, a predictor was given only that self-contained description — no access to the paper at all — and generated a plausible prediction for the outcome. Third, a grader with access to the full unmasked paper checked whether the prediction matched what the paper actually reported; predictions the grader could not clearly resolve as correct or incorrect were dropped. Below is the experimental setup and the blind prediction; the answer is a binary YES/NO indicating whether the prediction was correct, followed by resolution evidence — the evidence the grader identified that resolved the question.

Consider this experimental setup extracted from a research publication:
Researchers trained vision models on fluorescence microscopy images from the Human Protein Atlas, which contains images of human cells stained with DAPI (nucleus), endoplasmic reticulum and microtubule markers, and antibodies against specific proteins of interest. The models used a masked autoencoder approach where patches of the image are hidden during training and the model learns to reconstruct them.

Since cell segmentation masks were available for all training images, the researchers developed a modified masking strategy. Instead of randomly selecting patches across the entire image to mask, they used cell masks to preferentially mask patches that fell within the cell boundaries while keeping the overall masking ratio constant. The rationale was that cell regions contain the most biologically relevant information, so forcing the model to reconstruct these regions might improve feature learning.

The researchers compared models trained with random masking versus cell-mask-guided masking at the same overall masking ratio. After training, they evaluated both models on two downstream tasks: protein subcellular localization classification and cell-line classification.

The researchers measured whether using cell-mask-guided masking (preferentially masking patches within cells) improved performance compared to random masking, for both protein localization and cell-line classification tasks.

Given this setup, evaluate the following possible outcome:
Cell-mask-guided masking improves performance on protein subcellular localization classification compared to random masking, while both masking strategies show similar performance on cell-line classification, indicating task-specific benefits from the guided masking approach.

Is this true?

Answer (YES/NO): NO